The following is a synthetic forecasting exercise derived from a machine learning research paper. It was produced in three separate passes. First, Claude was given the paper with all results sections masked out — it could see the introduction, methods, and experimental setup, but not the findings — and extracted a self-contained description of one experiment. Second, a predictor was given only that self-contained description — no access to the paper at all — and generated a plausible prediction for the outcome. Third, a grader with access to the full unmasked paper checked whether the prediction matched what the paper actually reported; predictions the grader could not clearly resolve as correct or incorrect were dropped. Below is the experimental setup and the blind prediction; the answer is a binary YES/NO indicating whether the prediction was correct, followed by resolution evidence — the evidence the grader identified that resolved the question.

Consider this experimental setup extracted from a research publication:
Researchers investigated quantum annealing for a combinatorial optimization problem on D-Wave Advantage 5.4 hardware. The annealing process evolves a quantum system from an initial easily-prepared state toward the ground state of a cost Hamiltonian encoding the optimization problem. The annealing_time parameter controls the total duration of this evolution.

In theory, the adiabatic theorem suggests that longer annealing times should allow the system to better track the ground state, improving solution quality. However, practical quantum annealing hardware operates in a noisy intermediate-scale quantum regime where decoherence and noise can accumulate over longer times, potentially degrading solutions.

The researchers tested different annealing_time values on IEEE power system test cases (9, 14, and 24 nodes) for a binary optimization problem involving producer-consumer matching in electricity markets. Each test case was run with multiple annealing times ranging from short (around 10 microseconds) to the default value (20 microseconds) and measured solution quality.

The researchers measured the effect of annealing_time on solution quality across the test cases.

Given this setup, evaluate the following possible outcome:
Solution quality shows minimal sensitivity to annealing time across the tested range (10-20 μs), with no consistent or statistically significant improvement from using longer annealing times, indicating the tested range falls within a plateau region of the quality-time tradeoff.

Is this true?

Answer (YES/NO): YES